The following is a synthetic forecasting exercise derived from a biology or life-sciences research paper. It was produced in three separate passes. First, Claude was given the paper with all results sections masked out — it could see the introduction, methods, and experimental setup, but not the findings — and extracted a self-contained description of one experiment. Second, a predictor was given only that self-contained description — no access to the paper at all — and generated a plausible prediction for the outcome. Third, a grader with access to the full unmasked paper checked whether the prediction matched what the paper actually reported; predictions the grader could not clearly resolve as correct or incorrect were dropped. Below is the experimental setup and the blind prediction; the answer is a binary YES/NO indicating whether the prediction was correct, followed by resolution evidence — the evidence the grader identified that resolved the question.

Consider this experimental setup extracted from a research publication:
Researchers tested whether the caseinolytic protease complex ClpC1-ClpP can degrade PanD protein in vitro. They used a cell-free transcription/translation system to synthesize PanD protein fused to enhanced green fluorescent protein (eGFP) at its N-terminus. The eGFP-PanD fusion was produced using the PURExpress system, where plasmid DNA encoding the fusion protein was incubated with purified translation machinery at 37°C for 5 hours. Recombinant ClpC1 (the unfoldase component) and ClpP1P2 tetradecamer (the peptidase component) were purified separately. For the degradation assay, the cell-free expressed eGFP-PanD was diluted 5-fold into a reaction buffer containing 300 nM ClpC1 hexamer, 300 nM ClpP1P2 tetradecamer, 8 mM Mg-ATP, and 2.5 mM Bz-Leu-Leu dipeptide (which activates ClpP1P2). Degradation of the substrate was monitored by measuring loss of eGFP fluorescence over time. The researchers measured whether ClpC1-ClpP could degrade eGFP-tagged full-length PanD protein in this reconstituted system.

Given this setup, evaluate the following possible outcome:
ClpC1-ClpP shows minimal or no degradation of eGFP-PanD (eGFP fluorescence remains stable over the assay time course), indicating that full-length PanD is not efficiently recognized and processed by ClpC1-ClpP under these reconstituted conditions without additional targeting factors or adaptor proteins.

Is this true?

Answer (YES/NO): NO